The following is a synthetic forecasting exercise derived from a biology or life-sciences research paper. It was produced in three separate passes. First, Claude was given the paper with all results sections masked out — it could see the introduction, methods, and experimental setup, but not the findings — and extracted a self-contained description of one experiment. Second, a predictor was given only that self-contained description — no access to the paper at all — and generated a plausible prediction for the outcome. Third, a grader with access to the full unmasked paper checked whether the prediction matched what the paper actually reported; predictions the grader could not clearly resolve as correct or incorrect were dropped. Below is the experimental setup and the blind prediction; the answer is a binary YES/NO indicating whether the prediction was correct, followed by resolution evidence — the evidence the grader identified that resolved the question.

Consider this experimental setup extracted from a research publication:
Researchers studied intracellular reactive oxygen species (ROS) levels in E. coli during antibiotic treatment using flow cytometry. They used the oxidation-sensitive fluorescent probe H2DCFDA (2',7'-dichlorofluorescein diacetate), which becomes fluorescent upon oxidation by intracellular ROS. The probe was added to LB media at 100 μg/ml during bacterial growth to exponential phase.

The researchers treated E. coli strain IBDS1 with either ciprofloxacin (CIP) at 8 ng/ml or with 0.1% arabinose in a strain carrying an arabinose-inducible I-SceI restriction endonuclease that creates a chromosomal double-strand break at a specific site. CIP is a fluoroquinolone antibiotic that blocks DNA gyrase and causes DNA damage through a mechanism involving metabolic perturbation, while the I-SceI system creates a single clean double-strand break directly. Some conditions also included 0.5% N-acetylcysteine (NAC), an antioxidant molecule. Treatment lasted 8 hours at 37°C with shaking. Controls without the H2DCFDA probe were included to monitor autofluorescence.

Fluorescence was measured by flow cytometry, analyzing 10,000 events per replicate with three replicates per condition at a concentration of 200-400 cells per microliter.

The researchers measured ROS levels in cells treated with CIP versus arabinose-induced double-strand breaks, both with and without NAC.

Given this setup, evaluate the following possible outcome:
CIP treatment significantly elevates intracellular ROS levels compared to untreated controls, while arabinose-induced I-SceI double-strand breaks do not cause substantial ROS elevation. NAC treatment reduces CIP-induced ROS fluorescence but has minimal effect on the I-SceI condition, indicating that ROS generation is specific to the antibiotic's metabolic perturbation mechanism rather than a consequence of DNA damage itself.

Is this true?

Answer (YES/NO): YES